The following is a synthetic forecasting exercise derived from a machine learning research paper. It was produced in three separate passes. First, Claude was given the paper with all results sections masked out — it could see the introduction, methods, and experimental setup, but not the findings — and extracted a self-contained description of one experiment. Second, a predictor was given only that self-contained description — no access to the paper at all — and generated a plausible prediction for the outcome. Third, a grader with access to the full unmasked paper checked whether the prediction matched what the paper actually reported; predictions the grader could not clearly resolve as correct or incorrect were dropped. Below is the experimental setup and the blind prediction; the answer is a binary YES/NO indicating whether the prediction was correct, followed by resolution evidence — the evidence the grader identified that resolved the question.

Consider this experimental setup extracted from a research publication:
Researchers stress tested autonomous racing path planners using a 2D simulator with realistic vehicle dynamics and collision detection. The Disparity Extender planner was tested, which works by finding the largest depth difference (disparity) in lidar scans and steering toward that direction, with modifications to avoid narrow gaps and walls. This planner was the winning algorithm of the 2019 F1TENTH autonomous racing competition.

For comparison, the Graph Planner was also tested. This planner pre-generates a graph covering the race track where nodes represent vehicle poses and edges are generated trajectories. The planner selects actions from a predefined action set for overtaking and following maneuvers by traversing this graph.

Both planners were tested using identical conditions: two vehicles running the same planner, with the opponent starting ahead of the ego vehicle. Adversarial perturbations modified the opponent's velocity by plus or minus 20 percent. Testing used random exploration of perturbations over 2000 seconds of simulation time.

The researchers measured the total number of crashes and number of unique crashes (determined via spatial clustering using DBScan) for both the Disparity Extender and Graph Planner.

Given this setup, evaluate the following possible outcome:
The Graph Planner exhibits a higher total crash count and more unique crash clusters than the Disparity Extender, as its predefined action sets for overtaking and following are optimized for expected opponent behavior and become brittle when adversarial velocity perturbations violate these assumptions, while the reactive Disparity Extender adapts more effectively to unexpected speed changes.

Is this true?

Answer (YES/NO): NO